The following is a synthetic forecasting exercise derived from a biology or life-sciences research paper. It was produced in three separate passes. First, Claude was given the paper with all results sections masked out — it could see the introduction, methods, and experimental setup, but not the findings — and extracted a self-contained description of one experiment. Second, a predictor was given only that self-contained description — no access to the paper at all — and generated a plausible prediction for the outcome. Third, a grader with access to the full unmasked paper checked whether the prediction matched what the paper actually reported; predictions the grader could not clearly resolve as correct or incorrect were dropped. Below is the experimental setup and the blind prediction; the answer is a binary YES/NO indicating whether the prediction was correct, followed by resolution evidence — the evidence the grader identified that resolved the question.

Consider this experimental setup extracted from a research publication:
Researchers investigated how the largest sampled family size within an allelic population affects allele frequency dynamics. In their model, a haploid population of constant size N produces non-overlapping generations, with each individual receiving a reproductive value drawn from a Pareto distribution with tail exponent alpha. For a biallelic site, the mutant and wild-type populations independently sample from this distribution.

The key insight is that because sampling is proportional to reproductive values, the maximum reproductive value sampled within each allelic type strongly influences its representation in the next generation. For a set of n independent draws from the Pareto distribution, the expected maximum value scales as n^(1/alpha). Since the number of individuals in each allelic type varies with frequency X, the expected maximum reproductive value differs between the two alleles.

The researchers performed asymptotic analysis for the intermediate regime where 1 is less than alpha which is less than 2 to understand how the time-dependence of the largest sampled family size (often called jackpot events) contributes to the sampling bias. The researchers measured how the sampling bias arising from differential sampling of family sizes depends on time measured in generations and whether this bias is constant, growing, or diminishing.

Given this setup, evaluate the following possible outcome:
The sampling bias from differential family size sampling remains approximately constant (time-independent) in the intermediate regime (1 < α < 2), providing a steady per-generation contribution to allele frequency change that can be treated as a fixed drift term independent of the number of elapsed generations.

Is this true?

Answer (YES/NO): NO